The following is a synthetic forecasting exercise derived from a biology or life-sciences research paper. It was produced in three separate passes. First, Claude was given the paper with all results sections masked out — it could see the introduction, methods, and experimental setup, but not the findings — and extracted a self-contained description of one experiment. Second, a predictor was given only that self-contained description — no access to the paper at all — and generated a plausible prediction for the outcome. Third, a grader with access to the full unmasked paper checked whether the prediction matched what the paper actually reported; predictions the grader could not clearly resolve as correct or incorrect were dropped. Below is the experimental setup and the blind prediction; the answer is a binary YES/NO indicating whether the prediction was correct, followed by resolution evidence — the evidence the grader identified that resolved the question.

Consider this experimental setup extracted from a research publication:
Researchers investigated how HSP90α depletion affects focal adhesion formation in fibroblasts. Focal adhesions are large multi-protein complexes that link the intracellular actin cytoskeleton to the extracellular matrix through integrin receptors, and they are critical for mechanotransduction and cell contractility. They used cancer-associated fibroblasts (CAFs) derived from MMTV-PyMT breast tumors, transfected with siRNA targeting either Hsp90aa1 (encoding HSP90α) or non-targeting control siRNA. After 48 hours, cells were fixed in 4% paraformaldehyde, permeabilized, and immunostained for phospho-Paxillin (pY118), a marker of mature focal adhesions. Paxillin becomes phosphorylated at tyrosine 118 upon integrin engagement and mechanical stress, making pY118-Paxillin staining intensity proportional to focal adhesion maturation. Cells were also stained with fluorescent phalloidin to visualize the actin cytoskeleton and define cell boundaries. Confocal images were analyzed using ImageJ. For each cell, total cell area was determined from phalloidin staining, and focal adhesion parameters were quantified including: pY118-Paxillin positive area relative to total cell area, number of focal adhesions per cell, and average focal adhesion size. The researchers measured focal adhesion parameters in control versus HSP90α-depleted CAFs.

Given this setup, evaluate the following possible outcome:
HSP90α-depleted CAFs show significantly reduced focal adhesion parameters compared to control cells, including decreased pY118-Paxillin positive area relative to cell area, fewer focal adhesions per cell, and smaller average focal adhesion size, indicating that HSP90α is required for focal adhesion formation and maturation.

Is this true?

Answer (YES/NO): NO